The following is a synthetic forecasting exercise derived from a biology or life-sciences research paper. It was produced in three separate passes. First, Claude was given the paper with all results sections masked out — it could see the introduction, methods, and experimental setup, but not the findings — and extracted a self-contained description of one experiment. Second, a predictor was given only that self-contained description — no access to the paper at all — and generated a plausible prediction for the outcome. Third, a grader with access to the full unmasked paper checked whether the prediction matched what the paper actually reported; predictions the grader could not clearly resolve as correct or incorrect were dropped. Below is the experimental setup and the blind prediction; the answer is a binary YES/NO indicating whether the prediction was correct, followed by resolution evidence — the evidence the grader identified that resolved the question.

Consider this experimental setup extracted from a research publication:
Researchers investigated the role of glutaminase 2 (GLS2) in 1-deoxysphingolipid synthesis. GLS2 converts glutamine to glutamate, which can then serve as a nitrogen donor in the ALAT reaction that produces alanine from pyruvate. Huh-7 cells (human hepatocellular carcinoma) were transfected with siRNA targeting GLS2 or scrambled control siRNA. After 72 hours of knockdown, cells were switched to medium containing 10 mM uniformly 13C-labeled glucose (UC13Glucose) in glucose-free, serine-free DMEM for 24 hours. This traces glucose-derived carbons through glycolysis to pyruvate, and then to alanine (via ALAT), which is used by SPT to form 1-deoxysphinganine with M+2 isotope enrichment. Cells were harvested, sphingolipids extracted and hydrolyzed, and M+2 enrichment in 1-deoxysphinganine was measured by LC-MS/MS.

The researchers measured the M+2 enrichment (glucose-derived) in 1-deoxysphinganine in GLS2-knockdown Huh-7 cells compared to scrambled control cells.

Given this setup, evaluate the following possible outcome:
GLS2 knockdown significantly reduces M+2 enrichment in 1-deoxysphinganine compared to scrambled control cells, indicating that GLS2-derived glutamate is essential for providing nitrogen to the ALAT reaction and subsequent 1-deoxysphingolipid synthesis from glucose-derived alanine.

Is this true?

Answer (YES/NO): YES